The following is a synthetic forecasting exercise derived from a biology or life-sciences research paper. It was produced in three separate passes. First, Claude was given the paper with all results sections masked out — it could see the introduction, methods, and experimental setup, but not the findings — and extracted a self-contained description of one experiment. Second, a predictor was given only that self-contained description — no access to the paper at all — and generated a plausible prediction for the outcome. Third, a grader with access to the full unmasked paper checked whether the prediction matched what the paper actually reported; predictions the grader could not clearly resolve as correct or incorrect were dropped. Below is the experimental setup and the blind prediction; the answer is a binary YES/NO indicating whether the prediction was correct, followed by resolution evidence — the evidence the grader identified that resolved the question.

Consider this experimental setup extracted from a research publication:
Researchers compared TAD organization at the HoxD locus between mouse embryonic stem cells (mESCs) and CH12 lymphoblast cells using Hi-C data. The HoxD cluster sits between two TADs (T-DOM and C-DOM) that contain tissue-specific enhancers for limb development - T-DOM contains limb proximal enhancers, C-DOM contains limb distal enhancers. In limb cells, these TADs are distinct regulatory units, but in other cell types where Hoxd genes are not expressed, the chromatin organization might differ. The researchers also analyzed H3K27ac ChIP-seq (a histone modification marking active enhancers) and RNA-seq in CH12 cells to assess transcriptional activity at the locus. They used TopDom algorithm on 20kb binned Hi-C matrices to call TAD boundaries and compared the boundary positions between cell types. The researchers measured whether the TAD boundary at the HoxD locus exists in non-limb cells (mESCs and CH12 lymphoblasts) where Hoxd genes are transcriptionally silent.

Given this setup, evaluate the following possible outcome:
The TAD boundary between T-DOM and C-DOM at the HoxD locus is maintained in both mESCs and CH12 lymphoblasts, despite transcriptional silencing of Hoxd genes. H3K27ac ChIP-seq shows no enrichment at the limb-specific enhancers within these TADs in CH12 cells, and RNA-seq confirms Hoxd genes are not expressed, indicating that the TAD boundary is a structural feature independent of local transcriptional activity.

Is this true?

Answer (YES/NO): NO